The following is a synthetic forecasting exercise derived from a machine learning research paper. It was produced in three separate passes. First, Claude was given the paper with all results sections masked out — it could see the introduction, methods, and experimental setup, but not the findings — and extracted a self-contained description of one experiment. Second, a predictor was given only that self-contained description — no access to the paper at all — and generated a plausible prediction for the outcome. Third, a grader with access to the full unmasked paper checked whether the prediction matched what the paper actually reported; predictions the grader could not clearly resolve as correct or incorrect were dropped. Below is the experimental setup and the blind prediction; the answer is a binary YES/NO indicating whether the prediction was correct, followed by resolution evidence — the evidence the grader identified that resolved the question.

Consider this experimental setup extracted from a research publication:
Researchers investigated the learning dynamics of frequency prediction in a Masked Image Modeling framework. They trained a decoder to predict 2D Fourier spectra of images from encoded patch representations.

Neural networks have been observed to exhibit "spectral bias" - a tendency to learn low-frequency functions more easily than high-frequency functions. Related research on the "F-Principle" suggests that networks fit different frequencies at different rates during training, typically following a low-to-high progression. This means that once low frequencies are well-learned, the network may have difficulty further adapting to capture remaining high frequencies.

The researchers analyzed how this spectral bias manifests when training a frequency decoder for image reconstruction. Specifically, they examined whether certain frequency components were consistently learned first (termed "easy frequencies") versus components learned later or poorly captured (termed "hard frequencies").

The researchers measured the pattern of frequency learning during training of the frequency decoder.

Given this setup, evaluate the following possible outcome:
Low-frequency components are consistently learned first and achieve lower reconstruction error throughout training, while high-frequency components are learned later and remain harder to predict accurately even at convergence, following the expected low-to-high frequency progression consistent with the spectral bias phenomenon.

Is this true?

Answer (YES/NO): YES